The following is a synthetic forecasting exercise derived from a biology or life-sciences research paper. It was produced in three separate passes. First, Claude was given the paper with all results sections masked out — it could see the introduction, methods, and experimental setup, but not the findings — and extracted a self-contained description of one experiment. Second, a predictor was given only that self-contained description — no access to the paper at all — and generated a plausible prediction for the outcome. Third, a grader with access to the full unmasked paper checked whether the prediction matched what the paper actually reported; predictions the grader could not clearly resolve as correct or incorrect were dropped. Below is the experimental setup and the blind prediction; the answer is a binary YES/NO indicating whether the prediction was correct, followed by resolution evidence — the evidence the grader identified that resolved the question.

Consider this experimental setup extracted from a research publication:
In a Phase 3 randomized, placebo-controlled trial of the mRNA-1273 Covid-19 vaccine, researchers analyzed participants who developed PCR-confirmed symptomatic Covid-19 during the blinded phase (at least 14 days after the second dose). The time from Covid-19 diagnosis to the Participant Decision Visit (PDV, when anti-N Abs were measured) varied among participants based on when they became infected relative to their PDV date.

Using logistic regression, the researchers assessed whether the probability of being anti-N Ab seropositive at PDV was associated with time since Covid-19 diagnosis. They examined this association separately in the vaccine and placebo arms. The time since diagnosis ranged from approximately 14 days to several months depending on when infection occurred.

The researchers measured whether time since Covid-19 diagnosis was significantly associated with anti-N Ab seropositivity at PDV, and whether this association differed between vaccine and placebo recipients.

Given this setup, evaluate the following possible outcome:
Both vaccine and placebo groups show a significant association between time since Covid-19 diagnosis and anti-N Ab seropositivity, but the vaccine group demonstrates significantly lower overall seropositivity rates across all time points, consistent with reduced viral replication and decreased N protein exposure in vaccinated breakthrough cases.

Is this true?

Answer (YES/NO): NO